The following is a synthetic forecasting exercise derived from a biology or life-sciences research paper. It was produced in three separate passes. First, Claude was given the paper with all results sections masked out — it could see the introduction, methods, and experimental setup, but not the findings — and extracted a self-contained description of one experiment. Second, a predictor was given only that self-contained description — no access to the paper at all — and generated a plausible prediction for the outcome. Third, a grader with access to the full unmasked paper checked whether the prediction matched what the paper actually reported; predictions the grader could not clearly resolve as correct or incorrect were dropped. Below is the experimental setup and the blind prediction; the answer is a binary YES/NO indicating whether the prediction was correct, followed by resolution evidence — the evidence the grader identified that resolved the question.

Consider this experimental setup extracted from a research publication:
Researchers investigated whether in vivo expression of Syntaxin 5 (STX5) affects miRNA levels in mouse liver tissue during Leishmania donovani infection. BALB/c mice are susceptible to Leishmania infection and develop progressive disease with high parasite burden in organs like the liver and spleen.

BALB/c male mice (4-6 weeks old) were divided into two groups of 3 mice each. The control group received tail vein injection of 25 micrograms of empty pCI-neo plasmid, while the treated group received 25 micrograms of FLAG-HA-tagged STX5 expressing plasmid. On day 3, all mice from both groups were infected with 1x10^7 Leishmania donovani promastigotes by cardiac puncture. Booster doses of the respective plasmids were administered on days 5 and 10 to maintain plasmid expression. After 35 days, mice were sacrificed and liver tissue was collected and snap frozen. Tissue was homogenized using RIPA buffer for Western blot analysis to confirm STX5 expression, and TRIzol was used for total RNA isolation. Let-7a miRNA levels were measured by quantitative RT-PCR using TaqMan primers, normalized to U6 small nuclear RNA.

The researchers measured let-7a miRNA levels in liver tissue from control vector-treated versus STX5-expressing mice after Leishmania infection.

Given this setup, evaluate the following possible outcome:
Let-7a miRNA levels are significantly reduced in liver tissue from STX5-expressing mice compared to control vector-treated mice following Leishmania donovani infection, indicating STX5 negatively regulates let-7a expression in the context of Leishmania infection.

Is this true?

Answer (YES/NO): YES